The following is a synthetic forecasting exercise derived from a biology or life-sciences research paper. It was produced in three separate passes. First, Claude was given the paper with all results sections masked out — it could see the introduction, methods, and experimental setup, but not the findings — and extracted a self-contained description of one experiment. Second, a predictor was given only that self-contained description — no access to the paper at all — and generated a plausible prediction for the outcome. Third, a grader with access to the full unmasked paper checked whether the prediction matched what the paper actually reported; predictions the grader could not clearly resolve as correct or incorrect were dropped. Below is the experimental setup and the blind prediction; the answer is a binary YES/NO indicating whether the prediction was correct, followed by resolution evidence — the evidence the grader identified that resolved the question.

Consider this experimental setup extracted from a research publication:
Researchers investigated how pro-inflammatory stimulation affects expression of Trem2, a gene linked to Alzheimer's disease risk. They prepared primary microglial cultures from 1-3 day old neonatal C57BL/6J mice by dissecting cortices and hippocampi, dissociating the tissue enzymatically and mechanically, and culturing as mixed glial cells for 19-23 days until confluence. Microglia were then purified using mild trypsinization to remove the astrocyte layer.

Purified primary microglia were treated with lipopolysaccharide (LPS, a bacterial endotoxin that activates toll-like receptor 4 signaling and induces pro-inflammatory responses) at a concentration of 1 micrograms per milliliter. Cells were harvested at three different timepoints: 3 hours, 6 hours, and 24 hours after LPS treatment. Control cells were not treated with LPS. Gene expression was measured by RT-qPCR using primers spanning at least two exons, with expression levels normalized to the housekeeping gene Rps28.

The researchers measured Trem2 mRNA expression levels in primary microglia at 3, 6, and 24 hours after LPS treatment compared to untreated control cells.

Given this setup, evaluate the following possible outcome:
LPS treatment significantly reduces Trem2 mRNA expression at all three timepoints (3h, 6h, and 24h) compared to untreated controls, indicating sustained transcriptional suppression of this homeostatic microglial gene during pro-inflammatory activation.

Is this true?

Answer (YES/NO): NO